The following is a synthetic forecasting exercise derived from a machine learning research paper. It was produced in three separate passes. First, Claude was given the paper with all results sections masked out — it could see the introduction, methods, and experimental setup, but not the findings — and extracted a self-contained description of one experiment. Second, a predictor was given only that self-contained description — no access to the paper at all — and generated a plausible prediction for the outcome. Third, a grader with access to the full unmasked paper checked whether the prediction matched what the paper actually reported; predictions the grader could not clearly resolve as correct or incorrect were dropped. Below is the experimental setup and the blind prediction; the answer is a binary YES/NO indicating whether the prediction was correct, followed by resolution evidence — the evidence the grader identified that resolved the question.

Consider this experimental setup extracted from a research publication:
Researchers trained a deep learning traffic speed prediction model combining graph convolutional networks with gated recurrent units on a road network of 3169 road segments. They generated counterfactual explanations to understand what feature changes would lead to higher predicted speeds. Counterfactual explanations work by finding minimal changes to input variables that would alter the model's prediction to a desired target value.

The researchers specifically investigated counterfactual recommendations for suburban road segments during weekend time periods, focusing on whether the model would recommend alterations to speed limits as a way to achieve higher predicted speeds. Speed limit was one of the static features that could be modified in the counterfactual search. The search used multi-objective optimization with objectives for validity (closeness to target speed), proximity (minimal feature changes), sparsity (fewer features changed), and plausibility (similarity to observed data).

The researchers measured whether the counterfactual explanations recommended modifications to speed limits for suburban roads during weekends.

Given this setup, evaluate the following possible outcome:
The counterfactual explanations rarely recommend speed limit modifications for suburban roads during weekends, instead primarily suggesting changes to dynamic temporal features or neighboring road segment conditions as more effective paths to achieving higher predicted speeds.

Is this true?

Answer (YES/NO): NO